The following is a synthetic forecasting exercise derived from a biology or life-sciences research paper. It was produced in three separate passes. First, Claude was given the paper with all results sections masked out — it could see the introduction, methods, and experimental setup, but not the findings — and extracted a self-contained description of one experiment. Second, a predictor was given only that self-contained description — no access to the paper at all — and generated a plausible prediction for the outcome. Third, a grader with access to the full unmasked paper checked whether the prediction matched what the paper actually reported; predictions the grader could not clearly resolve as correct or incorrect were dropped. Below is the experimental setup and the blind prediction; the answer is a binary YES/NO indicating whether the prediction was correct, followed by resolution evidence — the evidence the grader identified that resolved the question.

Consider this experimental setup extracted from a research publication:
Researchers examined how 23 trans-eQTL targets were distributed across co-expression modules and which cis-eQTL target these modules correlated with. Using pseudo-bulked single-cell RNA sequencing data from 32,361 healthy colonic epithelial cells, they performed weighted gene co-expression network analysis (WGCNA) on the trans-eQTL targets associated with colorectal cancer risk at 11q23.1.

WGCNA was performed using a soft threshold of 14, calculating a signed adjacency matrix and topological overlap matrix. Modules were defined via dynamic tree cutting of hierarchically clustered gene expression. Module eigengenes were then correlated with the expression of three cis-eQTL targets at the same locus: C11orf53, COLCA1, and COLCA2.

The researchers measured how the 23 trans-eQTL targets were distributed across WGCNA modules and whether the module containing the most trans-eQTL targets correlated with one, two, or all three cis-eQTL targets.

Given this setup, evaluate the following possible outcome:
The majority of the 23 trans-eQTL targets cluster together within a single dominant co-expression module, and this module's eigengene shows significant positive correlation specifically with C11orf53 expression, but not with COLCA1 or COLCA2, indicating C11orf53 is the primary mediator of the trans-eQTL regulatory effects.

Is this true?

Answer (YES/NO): YES